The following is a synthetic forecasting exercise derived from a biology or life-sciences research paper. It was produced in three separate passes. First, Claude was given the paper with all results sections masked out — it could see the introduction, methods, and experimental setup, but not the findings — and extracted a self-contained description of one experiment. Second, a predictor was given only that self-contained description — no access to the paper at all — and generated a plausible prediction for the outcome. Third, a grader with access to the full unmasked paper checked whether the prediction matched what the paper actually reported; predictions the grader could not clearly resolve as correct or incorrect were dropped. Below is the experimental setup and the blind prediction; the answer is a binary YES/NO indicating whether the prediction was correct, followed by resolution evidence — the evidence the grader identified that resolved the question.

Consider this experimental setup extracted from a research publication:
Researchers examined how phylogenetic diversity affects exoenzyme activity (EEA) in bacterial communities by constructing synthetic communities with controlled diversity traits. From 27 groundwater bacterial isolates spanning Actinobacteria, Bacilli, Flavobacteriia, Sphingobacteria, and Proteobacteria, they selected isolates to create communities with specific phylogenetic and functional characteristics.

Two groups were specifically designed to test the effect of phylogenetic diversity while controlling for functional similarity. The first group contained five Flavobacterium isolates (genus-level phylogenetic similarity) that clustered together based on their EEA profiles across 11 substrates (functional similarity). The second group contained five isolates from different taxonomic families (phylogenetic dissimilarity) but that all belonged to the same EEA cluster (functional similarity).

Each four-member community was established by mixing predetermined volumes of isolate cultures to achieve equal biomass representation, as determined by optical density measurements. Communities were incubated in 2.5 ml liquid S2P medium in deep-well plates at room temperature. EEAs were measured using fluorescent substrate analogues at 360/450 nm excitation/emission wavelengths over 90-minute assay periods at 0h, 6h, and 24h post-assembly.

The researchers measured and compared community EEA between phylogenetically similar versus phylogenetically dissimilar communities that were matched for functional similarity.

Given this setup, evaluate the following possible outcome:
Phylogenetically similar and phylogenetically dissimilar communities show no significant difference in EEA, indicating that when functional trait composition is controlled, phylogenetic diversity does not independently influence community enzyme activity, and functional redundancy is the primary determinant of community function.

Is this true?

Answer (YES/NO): NO